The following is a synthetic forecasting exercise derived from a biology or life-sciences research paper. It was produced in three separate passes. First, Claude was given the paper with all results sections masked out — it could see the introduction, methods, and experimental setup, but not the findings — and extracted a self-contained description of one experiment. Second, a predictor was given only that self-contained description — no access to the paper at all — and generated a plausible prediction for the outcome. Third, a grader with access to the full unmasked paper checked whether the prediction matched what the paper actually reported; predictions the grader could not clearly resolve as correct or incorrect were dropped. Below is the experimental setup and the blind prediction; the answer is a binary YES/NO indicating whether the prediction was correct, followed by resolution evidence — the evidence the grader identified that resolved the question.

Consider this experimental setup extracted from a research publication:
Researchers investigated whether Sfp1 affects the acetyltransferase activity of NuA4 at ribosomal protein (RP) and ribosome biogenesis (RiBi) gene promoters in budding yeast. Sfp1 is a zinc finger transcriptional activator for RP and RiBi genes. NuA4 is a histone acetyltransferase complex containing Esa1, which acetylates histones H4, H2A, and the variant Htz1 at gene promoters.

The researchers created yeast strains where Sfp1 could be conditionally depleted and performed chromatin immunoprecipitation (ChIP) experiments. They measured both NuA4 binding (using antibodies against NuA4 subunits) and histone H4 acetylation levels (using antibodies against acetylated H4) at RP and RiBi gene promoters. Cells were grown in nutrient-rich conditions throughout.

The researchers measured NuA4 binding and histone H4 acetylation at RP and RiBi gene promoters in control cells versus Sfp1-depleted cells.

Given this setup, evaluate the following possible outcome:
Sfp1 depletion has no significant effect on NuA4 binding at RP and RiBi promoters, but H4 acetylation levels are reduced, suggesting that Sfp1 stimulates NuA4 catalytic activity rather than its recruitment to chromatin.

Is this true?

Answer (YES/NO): YES